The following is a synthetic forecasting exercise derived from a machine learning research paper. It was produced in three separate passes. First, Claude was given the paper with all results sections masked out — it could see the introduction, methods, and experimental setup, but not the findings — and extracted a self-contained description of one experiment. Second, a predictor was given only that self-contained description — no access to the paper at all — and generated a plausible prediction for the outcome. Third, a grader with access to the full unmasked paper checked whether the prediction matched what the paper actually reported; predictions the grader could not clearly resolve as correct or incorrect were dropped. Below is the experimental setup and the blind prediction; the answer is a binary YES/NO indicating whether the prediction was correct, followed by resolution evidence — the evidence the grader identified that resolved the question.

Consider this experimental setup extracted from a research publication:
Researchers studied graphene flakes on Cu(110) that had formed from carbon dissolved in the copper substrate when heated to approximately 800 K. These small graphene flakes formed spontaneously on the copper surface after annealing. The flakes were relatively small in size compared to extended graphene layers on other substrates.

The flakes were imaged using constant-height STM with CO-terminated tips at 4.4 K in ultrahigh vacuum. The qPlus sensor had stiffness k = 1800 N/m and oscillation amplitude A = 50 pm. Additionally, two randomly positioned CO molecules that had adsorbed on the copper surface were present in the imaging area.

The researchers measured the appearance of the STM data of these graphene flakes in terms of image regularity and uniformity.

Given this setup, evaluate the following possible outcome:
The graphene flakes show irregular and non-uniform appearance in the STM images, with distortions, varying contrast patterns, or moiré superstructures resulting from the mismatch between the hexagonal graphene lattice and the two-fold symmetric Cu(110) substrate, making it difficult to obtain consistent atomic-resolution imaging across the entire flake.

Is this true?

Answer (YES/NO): NO